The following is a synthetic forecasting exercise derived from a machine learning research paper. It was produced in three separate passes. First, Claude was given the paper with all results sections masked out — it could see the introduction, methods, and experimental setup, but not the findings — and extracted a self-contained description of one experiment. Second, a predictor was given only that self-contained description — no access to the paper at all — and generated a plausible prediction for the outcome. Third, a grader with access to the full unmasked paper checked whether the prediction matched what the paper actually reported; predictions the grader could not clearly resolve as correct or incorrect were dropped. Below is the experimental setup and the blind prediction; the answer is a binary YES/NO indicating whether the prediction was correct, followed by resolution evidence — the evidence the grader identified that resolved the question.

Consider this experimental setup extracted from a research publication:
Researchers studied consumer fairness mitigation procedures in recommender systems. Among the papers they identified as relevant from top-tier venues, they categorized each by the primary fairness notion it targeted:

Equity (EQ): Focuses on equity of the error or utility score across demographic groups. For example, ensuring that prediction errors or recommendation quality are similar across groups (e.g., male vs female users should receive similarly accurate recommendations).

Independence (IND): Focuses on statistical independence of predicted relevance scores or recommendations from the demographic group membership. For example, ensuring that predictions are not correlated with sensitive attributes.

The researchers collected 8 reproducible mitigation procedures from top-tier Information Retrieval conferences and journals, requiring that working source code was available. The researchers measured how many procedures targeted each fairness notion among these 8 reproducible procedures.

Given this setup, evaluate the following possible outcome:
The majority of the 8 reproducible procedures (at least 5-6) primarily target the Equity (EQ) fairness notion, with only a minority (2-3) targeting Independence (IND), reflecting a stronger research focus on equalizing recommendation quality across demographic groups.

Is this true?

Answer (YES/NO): YES